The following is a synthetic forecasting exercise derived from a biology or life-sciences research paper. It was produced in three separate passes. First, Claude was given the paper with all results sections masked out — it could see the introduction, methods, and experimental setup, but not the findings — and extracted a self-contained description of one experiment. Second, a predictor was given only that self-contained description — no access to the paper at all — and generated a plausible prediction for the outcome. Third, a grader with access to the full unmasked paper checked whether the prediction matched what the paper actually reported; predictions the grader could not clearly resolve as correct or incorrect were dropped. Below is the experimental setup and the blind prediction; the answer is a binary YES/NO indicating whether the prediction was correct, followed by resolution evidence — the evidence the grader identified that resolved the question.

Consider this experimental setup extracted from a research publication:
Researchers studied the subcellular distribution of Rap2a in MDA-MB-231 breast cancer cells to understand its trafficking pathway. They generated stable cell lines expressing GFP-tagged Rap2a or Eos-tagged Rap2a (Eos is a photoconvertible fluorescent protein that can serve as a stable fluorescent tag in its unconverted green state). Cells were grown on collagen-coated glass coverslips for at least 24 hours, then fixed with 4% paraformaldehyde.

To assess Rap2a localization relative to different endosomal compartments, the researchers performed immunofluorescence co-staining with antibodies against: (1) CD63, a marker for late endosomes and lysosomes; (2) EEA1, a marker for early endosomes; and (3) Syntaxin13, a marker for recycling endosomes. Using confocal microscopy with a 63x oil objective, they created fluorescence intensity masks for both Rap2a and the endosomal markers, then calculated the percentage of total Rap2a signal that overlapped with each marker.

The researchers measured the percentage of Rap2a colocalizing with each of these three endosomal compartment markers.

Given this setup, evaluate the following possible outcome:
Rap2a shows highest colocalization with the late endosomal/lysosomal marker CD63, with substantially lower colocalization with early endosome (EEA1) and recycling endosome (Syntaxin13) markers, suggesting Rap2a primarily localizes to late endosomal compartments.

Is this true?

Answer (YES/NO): NO